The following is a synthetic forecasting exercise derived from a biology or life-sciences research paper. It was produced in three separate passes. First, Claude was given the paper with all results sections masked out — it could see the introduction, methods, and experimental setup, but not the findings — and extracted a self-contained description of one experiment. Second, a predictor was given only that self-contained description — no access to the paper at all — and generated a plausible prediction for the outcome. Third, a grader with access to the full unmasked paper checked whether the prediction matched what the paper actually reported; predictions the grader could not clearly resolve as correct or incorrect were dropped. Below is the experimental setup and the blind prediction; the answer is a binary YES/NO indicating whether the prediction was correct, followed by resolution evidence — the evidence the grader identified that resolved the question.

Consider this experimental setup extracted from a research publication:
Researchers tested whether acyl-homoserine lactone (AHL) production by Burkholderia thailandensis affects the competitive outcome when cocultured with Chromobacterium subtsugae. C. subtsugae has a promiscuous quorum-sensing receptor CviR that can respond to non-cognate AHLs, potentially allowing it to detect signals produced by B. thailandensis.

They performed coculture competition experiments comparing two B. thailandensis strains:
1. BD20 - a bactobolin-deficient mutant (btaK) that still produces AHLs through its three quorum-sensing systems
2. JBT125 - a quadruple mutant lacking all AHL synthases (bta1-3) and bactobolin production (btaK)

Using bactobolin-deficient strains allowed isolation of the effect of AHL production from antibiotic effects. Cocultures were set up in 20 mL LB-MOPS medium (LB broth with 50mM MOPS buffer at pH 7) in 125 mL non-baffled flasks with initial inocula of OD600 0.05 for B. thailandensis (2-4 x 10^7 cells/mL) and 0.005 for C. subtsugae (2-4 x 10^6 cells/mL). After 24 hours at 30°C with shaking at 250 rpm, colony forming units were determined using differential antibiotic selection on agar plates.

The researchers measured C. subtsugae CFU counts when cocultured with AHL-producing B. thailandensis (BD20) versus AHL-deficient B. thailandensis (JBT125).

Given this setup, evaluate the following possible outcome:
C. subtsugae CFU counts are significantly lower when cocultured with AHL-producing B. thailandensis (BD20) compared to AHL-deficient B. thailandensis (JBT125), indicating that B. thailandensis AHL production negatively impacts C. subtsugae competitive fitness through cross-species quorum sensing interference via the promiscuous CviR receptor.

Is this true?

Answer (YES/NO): NO